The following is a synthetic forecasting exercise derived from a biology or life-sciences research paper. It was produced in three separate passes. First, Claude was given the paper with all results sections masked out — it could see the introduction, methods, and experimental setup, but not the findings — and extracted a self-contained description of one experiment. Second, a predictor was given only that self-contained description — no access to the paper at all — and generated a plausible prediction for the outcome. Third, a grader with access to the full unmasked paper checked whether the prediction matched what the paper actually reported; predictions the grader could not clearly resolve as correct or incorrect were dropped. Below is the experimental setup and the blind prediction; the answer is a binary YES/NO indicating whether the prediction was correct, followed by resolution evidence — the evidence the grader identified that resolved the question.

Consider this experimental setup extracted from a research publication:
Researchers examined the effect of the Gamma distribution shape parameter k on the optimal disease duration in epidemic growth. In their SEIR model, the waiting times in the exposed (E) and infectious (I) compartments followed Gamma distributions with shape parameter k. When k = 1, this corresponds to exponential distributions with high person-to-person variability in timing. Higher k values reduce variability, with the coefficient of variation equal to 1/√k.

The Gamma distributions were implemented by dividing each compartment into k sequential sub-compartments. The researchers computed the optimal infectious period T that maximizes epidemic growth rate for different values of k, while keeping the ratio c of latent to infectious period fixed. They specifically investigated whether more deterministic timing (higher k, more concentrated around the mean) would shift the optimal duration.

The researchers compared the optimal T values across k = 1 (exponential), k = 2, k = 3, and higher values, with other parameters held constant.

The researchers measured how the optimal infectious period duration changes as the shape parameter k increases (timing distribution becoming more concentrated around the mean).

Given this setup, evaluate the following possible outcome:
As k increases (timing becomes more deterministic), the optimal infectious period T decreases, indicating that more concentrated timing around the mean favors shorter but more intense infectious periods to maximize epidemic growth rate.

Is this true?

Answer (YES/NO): YES